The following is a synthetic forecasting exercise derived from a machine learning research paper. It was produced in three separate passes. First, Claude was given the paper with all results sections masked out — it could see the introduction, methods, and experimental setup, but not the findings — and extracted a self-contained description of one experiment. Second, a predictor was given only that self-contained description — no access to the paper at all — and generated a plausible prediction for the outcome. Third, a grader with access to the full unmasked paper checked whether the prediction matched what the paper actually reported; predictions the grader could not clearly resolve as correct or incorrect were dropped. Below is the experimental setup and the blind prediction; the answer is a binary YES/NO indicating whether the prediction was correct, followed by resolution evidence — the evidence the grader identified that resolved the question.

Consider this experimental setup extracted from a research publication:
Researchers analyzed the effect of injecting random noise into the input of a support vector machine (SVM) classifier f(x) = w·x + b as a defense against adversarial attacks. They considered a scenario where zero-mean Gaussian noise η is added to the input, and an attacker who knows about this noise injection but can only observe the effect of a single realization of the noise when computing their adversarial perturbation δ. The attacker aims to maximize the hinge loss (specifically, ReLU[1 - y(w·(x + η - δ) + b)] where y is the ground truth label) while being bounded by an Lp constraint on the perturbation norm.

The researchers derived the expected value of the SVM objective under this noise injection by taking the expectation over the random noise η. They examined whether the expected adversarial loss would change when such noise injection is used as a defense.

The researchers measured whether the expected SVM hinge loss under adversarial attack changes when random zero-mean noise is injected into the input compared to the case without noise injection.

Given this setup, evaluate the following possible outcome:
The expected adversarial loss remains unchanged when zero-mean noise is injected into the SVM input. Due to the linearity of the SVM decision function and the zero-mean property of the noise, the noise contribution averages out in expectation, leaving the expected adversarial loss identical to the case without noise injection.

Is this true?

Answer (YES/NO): YES